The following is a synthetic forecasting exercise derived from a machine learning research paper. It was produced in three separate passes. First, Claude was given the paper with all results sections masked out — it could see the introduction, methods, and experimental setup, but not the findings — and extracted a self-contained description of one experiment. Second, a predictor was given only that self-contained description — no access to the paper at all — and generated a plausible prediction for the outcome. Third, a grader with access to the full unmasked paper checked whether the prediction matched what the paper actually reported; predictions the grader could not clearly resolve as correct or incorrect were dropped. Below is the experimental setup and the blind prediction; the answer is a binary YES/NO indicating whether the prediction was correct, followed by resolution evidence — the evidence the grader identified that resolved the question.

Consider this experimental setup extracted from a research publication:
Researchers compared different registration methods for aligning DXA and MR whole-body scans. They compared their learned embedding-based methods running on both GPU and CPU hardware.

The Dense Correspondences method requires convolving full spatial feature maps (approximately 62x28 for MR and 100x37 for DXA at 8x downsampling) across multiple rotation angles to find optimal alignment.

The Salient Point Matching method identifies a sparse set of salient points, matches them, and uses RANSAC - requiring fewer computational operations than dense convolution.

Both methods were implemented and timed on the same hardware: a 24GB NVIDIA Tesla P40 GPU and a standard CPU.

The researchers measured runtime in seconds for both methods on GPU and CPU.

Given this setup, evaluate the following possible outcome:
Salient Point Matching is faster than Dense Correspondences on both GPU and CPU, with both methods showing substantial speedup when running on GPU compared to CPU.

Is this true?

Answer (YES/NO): YES